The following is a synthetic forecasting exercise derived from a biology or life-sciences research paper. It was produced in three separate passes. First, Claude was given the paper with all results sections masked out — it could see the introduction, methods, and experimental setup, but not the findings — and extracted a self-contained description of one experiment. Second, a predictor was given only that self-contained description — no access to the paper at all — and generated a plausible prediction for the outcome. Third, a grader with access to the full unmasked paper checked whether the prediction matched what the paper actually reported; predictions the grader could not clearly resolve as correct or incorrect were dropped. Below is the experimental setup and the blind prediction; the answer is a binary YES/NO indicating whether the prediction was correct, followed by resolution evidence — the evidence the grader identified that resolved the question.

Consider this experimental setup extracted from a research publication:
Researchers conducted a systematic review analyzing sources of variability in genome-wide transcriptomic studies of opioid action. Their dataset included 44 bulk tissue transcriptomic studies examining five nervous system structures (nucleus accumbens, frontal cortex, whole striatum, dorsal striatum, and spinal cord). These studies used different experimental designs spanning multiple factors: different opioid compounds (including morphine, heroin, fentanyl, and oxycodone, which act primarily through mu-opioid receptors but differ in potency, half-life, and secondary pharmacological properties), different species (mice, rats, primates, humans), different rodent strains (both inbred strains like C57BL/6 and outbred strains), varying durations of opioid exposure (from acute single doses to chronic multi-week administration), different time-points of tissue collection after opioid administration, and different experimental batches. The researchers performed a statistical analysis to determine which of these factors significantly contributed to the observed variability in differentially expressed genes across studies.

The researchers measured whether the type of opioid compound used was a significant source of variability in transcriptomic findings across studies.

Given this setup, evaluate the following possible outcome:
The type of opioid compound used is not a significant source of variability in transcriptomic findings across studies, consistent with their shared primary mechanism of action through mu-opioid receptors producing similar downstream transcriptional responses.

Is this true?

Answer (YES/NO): YES